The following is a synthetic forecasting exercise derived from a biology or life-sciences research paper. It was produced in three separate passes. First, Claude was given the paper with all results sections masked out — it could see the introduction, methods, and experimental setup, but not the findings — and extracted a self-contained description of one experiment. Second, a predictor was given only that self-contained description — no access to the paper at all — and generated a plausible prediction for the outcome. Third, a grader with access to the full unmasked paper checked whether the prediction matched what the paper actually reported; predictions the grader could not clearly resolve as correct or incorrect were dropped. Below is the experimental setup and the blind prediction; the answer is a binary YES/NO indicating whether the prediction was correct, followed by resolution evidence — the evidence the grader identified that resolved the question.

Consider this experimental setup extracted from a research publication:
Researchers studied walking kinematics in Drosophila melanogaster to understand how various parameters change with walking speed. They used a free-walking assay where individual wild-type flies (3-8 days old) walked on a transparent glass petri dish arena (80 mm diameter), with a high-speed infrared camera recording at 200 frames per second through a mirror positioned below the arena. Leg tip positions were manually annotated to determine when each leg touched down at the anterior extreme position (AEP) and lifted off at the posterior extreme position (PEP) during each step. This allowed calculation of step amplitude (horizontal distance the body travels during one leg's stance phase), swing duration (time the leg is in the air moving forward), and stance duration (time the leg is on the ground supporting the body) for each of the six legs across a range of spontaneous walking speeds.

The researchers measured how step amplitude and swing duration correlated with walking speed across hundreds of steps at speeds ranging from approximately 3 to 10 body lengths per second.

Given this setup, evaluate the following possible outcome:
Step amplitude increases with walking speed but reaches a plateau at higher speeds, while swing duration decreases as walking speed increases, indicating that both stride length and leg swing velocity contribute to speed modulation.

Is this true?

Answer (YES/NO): NO